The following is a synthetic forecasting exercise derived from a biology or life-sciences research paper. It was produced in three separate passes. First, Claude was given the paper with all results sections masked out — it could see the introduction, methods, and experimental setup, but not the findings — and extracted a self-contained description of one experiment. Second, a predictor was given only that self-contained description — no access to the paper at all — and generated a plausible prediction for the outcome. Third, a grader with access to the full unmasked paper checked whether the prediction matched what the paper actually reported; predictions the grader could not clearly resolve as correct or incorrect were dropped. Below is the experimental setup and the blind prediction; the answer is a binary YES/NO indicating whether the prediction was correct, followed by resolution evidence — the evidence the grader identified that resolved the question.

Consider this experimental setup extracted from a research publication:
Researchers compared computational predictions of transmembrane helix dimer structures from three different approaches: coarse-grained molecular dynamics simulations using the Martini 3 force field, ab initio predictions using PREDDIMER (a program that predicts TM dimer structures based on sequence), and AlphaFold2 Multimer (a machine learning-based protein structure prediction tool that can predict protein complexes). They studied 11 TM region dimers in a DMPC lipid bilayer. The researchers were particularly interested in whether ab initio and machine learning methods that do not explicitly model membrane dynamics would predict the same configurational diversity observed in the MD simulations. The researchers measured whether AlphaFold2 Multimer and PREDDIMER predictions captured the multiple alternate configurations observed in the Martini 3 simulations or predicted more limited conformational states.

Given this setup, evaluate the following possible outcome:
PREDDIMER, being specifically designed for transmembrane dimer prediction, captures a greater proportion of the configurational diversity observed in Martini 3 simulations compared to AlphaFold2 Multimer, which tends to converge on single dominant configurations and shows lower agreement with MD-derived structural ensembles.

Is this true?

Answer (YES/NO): YES